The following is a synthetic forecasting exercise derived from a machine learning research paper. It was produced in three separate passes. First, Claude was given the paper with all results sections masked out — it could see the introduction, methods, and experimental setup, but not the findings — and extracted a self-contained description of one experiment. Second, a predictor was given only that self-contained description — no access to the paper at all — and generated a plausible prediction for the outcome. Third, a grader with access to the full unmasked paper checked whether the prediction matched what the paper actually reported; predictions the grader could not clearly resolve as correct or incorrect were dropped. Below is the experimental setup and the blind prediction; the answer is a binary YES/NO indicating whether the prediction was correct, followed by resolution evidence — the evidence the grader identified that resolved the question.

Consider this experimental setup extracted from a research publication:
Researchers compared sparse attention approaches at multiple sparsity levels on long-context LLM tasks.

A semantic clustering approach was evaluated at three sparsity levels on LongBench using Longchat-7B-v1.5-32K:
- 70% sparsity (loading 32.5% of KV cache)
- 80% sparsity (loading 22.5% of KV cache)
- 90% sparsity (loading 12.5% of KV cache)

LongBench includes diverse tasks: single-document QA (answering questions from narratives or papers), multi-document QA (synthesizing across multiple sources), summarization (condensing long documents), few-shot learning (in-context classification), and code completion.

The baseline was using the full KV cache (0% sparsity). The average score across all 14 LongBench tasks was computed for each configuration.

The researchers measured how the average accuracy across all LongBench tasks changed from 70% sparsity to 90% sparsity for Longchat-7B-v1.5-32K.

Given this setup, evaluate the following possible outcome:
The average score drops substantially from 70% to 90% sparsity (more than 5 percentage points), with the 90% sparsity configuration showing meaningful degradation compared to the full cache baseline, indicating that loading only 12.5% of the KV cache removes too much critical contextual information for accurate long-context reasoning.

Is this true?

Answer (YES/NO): NO